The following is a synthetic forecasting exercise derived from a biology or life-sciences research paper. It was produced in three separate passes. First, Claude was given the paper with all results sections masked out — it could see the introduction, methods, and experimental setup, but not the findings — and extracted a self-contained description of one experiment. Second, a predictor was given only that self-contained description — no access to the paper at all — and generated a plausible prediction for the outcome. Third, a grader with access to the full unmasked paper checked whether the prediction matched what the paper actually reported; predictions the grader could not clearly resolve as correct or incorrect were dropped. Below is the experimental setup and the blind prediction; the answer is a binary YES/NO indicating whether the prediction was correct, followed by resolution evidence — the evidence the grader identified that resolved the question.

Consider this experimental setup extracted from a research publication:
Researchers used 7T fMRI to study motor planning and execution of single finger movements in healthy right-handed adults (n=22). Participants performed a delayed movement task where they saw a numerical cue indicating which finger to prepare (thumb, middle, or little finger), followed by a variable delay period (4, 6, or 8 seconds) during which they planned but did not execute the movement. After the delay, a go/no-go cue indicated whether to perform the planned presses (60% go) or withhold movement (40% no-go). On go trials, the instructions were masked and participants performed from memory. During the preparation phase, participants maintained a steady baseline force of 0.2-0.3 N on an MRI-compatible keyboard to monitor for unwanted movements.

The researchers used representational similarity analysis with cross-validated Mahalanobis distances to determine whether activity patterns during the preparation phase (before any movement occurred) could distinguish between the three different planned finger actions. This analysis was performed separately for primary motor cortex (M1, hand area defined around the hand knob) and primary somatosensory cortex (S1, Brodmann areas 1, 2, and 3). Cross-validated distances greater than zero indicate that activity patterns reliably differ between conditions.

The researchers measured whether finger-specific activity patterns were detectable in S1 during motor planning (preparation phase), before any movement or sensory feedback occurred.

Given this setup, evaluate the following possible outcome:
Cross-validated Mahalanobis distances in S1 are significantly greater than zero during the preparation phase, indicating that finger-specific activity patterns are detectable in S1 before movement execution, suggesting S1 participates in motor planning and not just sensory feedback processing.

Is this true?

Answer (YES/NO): YES